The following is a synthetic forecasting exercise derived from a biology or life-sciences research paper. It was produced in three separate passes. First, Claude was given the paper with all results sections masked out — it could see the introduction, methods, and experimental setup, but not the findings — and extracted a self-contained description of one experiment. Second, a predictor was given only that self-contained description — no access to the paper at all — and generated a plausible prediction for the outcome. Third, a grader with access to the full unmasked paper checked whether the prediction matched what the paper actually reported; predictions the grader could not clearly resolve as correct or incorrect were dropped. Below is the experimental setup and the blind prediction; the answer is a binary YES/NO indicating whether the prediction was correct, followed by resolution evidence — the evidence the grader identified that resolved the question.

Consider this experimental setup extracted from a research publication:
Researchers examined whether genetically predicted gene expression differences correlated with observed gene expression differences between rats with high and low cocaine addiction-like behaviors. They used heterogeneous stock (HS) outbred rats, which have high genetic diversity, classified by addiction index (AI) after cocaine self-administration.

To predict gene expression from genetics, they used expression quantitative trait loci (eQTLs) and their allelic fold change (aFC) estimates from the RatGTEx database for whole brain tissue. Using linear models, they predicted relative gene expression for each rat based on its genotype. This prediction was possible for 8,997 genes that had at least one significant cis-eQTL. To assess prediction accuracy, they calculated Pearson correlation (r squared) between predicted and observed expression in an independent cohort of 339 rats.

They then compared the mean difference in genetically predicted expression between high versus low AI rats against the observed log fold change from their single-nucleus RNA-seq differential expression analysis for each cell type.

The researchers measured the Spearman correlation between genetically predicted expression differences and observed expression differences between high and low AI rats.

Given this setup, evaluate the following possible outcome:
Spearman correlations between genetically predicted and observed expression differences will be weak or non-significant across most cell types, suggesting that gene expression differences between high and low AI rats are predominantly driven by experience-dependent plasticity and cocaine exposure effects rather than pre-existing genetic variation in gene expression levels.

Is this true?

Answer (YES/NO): NO